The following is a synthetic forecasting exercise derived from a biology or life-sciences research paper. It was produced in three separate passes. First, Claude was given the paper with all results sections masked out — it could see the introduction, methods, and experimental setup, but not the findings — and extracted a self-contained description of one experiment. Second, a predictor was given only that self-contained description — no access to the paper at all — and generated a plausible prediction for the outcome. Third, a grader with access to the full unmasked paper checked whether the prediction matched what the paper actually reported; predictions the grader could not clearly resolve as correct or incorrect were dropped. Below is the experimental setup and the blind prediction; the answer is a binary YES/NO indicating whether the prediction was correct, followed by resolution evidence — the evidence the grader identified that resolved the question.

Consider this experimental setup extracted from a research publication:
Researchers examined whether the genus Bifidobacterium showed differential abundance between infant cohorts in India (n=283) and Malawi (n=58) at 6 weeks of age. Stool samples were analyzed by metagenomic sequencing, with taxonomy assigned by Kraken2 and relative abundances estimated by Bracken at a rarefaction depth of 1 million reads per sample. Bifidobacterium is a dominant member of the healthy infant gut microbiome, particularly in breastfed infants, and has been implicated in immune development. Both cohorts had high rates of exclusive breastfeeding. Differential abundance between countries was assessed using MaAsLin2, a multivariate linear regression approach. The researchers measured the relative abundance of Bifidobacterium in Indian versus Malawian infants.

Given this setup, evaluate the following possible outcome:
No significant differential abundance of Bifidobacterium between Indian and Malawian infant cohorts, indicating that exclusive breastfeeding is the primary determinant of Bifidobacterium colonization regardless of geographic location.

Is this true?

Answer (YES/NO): NO